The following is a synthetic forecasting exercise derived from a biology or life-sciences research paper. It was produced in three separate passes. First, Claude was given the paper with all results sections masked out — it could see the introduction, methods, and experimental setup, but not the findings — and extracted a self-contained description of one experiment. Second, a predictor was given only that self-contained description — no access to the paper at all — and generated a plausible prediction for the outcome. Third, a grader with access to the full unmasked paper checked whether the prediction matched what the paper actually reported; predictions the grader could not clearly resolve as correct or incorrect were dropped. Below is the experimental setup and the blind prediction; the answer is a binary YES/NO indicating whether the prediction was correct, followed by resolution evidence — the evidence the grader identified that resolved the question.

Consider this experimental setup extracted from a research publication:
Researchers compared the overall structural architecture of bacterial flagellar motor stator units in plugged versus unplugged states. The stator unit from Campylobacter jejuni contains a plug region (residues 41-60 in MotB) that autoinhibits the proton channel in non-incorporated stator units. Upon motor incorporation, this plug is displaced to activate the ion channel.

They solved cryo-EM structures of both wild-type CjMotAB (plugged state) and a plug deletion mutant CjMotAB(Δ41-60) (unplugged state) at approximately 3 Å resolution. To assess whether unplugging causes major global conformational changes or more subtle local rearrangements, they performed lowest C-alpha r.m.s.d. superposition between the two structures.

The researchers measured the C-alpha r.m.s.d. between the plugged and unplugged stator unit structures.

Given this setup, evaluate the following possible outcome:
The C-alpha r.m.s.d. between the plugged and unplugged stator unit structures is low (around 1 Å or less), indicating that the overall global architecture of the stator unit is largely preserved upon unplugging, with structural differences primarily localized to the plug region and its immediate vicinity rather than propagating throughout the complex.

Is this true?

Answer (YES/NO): YES